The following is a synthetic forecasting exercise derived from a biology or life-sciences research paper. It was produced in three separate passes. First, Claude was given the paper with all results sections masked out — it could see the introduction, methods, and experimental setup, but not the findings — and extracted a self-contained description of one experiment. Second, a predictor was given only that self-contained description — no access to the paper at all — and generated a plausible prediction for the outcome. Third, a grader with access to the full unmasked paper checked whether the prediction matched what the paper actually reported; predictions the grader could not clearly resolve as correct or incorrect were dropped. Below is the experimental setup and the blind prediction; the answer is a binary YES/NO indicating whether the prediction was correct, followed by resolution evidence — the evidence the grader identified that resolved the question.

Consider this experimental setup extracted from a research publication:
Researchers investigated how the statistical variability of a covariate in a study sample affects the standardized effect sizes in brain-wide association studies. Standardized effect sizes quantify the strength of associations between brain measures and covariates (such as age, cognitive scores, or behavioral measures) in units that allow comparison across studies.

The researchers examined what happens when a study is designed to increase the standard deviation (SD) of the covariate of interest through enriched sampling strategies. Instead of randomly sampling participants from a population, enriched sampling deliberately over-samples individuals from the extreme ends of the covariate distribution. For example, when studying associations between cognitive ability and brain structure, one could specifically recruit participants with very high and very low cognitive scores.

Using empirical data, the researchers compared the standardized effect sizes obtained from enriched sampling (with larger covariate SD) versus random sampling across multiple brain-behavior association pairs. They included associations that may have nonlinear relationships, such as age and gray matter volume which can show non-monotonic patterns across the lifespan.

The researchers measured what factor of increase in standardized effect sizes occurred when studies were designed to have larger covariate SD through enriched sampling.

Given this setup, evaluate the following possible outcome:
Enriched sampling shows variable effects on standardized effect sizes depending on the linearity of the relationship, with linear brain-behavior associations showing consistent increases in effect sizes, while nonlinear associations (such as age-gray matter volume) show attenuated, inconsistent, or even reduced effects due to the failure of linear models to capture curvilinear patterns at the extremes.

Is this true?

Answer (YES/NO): NO